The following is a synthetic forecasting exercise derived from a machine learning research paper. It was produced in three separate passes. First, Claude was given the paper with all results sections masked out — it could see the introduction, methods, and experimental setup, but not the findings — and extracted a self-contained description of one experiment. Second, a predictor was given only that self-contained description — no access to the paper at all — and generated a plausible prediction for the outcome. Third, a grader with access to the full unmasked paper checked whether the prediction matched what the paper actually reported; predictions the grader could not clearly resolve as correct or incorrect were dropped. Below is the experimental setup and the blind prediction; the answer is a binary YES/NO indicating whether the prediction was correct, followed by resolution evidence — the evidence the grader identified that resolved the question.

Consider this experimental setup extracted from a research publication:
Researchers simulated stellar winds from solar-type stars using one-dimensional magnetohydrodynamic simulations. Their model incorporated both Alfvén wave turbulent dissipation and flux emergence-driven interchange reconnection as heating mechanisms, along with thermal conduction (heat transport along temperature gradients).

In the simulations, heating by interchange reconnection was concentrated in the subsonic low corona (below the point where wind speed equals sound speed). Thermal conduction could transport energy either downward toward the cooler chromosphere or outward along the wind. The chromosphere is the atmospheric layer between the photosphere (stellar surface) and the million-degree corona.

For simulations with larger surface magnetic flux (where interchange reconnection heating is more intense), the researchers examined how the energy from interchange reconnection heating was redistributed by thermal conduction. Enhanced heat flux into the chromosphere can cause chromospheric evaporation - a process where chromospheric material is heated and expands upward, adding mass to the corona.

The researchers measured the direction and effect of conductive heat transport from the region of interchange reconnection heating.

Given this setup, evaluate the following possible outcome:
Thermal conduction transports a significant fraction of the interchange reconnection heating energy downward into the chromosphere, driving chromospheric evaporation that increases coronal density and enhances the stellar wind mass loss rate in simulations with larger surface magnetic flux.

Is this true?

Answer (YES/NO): YES